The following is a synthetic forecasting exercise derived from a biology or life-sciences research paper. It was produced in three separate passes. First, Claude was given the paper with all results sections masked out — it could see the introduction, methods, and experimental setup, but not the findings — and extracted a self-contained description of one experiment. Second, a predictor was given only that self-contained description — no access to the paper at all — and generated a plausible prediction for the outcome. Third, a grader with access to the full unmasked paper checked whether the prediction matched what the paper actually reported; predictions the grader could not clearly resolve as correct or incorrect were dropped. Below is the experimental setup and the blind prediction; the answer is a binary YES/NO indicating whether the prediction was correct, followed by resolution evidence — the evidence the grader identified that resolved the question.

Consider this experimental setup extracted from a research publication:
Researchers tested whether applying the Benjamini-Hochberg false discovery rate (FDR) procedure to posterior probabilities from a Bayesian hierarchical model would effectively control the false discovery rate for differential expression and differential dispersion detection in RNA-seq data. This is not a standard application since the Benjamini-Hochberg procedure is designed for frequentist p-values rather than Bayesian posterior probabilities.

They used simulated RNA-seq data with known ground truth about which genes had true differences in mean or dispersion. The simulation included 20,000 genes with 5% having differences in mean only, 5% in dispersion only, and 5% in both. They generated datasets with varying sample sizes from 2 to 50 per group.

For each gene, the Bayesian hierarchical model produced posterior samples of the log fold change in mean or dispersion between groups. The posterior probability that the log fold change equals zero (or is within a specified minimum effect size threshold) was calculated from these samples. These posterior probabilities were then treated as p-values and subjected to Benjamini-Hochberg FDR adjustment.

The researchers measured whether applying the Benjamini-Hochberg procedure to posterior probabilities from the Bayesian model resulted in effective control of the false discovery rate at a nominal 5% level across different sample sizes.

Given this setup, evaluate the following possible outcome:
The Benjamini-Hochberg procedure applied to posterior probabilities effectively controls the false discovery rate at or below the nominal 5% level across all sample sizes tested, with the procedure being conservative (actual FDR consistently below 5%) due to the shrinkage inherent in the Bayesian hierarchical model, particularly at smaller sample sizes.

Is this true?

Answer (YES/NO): NO